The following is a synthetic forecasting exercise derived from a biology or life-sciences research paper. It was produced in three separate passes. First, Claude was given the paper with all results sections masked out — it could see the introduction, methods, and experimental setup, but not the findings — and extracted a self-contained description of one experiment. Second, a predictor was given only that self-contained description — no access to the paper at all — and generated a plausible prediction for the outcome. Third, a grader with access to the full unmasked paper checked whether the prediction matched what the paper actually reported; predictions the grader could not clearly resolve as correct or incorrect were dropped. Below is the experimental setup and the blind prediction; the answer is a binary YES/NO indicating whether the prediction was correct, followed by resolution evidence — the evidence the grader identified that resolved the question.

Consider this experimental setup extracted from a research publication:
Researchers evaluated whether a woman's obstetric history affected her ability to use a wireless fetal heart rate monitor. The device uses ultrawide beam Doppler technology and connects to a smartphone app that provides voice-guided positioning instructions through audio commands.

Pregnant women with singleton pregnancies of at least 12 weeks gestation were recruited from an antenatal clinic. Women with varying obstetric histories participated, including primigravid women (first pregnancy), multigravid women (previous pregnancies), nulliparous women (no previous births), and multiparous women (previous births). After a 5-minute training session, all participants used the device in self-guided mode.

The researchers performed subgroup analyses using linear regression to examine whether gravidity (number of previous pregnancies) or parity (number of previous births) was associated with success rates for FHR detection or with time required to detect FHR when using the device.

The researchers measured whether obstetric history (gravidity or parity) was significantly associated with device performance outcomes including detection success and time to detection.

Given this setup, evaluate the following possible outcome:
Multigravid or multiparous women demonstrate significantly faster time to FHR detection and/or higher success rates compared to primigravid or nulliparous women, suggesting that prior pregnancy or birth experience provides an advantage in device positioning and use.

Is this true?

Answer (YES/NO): NO